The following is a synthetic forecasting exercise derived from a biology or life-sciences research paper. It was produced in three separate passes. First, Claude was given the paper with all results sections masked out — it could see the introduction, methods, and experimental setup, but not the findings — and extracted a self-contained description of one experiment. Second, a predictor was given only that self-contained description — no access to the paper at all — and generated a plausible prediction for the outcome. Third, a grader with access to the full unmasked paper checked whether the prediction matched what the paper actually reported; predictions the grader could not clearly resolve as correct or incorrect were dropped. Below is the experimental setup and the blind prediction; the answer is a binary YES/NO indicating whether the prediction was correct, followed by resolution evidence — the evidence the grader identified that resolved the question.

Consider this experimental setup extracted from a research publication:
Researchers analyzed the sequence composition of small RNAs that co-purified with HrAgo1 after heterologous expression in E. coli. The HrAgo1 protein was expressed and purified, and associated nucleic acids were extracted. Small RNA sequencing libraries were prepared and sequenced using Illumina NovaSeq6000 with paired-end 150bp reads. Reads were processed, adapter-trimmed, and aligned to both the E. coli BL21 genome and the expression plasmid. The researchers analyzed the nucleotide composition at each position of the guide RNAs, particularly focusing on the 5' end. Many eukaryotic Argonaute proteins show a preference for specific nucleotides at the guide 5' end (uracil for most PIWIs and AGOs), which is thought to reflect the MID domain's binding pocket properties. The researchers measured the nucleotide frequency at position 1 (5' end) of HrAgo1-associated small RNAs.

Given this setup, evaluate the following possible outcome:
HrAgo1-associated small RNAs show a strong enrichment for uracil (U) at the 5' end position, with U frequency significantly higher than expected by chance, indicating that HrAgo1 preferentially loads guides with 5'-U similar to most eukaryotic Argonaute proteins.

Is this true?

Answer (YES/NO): YES